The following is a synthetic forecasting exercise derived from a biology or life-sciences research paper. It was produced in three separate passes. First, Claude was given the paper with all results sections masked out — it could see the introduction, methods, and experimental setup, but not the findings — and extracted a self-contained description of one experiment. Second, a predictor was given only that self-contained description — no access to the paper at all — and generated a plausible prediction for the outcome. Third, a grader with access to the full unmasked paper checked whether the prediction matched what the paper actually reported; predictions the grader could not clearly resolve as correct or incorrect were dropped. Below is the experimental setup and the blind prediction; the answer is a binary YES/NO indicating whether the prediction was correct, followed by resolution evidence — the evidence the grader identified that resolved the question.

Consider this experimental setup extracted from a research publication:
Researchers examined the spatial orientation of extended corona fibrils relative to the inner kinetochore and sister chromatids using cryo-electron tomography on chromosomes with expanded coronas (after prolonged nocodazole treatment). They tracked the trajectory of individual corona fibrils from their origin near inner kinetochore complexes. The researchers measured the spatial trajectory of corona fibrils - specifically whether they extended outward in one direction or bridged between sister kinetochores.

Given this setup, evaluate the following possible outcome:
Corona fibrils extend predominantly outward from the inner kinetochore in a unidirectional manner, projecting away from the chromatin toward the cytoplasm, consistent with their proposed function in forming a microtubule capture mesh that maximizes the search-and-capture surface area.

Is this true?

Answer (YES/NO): NO